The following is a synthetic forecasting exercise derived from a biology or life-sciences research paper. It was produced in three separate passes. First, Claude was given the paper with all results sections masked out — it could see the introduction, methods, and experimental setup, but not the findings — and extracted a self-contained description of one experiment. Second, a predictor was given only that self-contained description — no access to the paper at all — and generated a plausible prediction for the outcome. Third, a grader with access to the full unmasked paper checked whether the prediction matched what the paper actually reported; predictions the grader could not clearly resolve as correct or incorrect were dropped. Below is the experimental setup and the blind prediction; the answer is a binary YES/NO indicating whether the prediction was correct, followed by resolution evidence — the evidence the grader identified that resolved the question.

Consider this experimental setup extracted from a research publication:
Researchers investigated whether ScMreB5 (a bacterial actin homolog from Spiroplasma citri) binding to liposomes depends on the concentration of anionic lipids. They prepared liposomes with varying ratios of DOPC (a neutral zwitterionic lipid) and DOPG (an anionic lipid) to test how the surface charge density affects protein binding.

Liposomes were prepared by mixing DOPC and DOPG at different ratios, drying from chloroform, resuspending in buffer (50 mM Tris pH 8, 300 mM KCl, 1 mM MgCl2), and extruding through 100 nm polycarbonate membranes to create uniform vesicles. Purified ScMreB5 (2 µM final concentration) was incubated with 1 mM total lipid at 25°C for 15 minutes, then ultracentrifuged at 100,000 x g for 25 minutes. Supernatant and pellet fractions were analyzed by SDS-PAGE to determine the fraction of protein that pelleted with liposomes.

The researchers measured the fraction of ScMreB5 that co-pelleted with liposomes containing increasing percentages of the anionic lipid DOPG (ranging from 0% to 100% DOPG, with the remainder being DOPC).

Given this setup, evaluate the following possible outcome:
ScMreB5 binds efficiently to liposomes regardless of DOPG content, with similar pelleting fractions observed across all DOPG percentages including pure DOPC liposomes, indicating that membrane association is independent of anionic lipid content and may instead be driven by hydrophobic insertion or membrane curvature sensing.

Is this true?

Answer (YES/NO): NO